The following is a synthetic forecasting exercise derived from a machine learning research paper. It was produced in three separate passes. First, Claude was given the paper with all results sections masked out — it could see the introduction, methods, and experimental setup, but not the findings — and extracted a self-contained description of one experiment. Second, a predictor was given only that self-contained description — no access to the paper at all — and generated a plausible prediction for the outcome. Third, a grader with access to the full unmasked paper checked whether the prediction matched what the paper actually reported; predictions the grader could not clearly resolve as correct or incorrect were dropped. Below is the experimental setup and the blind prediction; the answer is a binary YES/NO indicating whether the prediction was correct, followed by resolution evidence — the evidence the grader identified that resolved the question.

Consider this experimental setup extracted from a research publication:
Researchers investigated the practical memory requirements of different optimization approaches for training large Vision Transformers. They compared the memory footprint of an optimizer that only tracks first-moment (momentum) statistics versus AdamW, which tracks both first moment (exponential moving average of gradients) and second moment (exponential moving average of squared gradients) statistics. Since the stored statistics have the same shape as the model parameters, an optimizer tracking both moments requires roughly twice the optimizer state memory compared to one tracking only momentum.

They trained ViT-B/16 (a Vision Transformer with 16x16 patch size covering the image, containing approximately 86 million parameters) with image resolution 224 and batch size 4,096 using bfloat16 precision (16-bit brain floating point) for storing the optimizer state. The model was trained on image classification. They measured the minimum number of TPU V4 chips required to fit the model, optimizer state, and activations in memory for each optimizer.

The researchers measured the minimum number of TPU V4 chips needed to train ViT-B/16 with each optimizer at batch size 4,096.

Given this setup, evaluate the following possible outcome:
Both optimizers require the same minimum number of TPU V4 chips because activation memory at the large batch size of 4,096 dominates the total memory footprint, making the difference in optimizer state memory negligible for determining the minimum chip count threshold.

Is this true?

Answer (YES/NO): NO